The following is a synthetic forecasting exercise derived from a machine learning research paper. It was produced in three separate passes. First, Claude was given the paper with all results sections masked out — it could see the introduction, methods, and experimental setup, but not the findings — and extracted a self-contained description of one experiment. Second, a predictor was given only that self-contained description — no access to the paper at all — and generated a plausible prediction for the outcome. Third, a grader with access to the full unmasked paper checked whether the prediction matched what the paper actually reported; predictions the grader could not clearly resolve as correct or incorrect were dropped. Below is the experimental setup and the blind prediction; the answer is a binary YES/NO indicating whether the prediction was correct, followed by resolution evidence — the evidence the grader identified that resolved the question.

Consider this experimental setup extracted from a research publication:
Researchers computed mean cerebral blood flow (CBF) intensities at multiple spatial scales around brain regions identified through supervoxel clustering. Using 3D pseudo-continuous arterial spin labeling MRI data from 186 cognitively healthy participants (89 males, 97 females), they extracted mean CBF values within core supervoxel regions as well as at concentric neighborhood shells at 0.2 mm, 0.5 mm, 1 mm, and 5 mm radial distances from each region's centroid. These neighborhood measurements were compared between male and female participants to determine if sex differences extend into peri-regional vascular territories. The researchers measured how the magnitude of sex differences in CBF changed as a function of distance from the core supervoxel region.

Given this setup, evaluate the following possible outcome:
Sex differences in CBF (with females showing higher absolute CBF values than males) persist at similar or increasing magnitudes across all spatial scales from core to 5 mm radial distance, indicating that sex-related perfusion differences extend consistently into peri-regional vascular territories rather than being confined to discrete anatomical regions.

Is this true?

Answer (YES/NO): YES